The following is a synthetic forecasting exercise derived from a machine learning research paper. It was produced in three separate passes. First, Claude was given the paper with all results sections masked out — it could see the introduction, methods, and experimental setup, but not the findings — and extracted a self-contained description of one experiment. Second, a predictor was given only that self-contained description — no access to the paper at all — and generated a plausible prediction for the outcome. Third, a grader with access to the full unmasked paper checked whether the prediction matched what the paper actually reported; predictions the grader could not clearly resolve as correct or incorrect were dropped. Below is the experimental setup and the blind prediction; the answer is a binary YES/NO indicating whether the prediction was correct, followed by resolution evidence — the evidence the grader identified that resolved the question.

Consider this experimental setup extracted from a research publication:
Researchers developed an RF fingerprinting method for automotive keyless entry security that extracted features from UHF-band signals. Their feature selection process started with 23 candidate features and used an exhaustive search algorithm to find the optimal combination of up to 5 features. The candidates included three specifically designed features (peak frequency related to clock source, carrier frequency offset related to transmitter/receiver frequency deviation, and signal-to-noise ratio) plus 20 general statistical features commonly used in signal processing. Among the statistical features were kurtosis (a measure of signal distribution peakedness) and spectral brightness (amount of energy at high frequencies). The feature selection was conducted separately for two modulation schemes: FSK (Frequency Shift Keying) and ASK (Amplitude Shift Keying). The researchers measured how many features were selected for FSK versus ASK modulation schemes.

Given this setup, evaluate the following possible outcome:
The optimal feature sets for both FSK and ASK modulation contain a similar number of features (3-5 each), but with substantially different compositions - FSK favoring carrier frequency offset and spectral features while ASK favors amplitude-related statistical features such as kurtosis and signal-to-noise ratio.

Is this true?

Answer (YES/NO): NO